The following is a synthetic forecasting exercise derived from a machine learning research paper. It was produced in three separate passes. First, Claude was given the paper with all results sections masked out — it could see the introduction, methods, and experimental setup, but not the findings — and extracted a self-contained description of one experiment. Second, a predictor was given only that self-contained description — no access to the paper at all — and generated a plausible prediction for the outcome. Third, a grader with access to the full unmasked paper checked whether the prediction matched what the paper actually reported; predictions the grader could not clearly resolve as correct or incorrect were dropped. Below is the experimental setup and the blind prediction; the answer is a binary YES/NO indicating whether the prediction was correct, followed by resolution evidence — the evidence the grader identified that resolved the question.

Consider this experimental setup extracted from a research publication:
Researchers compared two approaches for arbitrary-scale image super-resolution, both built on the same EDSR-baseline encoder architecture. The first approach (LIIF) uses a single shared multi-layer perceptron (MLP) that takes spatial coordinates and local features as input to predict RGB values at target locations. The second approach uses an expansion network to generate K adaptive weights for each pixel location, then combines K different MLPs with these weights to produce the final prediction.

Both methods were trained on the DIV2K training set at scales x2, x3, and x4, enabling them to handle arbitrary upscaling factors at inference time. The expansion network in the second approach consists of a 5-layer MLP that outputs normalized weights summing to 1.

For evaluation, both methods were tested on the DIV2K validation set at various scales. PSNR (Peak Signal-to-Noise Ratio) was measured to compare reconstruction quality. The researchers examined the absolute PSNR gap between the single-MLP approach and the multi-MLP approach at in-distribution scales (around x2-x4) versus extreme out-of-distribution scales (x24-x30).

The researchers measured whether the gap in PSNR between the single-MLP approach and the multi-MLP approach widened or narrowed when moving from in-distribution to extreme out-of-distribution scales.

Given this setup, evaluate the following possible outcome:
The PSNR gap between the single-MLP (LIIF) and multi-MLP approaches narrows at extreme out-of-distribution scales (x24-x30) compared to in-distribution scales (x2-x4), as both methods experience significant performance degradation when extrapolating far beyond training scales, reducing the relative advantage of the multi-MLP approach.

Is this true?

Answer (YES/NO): YES